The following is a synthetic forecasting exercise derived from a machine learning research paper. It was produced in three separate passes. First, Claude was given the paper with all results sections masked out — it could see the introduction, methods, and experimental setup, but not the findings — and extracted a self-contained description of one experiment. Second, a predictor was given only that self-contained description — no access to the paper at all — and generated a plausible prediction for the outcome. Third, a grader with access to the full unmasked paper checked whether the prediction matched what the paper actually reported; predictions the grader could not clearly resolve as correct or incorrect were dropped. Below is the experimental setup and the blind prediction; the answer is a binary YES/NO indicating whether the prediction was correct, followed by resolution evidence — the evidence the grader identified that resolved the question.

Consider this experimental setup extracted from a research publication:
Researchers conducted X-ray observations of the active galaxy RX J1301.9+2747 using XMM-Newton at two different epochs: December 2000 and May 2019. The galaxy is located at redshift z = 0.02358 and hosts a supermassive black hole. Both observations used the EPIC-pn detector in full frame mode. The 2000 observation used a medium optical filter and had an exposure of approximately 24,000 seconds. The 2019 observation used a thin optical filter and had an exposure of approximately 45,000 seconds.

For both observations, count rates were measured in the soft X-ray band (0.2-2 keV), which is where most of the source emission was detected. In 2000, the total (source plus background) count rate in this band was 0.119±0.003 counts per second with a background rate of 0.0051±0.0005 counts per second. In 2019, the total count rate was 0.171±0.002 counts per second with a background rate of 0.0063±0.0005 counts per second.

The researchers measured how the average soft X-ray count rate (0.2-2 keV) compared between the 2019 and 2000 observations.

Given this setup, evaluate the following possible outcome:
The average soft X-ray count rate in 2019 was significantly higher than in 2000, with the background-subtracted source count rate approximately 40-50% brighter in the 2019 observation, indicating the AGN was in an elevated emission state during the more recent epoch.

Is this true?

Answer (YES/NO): NO